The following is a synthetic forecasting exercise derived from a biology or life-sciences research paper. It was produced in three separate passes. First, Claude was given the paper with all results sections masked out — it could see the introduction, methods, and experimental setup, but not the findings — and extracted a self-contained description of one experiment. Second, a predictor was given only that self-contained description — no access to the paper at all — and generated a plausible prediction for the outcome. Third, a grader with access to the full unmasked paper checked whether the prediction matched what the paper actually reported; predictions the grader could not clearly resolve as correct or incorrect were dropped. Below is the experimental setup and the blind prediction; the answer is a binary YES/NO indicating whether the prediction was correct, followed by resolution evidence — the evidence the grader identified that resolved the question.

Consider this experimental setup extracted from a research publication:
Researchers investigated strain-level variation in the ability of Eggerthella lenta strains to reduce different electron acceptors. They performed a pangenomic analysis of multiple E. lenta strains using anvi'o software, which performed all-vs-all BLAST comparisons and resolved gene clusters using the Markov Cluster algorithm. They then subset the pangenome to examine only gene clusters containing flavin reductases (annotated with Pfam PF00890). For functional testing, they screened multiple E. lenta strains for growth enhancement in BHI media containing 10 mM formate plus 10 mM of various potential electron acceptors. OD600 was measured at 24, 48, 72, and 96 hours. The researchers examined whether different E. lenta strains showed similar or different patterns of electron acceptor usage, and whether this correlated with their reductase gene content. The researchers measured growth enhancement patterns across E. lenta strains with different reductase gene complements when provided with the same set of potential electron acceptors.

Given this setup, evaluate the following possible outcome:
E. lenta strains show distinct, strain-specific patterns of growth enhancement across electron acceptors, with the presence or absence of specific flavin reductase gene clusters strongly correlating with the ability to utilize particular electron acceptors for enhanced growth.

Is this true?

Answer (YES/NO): YES